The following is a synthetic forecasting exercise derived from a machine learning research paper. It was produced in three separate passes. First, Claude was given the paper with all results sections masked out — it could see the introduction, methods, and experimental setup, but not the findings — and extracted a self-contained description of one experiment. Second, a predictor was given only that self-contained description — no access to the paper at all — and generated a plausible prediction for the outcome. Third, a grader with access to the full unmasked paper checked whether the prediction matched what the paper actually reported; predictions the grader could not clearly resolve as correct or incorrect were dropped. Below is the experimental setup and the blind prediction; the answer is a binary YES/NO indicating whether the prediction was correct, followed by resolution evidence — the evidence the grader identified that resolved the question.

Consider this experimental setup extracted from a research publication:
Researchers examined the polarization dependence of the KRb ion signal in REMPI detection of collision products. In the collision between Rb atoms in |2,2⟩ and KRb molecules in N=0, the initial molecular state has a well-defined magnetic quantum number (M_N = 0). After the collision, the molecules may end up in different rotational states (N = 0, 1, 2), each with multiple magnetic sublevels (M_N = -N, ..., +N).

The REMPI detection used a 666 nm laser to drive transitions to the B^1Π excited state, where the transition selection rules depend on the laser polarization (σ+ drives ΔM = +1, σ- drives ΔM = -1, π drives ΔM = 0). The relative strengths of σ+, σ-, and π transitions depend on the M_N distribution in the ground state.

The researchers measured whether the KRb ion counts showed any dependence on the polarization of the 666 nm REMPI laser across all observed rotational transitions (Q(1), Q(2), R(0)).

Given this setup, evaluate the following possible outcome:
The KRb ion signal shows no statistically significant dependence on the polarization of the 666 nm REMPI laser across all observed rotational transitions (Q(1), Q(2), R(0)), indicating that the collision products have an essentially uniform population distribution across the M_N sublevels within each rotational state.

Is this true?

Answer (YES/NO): YES